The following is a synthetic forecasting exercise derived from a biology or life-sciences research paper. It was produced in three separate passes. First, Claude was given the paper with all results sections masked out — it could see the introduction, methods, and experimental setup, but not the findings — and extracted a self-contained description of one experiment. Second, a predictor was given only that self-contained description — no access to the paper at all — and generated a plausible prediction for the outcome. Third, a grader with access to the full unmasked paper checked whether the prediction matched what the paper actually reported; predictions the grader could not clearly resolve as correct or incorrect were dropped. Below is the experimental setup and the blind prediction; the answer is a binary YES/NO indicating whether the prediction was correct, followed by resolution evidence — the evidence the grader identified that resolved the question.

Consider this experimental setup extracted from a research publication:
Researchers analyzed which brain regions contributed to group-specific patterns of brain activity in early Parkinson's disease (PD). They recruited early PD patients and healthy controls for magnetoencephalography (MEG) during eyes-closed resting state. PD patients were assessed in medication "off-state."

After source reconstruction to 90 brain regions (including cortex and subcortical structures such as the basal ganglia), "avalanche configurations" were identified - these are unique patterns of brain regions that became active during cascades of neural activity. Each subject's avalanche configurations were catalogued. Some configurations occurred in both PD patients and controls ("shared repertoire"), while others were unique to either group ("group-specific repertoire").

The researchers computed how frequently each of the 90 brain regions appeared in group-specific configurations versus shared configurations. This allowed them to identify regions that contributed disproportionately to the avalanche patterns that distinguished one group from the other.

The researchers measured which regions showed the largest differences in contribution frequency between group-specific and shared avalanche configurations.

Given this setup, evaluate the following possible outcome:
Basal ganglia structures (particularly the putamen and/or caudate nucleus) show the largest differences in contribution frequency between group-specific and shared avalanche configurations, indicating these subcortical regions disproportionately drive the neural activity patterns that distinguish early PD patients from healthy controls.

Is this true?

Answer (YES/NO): YES